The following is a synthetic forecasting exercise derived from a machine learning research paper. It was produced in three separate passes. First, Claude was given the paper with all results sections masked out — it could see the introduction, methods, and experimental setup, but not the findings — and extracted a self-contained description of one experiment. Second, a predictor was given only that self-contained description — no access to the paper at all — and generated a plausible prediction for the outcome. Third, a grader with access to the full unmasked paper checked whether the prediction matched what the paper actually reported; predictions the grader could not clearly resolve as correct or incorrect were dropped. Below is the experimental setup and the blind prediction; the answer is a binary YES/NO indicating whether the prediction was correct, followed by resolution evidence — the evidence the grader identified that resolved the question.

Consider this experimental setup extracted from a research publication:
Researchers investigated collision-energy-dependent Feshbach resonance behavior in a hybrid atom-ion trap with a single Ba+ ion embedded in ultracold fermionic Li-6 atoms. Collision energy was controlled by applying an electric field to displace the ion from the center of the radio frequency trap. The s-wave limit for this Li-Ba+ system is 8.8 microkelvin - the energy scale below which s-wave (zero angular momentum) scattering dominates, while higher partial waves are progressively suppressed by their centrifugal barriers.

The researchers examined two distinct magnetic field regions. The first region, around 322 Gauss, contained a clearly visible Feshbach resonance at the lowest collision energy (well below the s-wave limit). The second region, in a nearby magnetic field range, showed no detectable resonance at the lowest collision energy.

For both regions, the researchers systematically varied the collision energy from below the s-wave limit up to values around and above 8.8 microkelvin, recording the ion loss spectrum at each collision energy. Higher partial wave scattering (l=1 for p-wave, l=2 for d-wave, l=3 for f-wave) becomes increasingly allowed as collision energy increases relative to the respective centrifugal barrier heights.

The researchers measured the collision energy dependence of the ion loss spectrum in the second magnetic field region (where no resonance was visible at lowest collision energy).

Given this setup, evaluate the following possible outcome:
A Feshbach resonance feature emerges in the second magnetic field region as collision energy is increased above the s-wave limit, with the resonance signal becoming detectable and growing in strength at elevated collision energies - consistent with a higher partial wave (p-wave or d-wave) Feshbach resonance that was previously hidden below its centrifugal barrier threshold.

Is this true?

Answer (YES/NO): NO